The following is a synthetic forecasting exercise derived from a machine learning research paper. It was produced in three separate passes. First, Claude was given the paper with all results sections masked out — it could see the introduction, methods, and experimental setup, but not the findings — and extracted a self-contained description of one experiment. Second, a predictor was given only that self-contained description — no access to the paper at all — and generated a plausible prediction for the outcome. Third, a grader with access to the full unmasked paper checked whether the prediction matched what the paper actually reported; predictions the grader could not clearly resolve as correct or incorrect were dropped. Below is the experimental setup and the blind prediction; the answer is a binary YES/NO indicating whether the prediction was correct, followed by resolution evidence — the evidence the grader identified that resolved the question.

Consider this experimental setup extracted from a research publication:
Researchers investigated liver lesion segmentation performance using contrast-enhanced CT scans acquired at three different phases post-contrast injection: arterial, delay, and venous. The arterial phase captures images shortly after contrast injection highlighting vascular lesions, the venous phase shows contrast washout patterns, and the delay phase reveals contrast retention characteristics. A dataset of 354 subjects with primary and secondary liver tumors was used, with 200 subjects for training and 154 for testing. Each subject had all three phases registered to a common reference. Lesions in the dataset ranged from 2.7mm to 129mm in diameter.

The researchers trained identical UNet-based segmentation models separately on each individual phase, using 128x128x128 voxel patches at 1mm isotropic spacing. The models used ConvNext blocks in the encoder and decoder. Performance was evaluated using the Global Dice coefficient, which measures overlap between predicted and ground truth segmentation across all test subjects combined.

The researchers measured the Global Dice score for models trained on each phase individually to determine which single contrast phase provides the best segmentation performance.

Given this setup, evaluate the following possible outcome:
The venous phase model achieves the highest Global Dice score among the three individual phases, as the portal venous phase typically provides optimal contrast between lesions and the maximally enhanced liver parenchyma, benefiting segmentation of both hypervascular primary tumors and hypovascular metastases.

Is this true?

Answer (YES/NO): NO